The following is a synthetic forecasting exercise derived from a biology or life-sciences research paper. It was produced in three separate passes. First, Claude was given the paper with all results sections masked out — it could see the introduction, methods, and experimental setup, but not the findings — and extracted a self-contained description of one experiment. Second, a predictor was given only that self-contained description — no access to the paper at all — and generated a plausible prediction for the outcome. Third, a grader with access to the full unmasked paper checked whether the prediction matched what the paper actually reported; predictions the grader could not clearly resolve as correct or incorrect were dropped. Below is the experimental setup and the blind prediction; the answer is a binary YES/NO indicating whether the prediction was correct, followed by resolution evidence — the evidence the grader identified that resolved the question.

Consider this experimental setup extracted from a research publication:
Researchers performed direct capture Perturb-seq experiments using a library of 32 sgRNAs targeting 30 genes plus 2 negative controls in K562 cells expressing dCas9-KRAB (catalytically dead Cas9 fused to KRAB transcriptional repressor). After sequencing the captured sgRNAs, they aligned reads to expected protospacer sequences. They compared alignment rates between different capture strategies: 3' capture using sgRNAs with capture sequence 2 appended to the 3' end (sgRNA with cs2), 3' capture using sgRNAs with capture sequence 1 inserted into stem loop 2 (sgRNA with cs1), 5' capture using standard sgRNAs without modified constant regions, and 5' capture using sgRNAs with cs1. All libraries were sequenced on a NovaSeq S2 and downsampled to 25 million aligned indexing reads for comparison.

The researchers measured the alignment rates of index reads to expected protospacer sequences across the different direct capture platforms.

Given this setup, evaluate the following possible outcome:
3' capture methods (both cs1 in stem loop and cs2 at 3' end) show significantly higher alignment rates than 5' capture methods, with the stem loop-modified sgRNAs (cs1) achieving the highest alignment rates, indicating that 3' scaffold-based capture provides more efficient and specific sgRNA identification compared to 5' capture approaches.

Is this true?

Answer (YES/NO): NO